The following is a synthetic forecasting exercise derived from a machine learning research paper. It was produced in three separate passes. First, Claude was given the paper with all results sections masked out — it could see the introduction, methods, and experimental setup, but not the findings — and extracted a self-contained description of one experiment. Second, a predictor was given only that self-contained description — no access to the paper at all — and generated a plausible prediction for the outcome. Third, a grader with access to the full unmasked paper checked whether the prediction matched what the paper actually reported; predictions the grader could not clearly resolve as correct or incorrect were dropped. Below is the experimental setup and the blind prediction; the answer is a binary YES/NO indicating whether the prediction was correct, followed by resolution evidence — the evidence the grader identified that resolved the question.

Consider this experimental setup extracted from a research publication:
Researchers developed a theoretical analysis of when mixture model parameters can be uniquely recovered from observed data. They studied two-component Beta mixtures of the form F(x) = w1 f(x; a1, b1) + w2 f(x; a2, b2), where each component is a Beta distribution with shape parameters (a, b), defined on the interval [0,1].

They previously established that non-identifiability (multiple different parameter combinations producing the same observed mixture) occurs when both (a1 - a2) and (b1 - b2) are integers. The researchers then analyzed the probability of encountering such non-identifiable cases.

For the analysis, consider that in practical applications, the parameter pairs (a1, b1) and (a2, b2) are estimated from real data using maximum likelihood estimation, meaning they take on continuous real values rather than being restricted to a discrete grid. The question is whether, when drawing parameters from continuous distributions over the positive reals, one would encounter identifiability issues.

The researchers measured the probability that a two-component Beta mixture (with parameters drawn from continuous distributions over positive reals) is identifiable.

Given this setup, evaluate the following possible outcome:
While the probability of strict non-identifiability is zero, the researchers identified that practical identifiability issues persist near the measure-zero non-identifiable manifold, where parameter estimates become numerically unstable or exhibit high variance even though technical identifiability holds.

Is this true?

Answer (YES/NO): NO